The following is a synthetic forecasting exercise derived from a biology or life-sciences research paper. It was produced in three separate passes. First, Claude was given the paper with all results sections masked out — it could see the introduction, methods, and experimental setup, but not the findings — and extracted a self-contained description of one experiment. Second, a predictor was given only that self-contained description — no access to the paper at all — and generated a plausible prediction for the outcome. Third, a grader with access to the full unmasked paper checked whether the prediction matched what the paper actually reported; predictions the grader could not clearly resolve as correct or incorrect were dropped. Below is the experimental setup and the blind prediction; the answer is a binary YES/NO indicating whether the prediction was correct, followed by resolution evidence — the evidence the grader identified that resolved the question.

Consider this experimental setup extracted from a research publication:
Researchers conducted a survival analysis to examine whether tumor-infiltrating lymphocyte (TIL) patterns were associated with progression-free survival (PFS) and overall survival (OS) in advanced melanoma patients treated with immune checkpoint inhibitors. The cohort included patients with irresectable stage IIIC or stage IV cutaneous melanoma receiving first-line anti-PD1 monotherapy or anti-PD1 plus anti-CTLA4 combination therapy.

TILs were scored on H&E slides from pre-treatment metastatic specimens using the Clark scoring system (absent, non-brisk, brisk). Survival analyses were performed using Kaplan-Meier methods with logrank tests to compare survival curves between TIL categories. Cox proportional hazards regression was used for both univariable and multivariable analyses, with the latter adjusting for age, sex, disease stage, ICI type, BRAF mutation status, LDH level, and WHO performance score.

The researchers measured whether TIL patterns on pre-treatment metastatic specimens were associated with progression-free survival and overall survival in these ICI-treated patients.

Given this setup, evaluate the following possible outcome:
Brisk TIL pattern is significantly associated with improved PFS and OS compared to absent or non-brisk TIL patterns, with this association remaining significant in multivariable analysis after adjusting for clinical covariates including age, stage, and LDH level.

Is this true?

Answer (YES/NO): NO